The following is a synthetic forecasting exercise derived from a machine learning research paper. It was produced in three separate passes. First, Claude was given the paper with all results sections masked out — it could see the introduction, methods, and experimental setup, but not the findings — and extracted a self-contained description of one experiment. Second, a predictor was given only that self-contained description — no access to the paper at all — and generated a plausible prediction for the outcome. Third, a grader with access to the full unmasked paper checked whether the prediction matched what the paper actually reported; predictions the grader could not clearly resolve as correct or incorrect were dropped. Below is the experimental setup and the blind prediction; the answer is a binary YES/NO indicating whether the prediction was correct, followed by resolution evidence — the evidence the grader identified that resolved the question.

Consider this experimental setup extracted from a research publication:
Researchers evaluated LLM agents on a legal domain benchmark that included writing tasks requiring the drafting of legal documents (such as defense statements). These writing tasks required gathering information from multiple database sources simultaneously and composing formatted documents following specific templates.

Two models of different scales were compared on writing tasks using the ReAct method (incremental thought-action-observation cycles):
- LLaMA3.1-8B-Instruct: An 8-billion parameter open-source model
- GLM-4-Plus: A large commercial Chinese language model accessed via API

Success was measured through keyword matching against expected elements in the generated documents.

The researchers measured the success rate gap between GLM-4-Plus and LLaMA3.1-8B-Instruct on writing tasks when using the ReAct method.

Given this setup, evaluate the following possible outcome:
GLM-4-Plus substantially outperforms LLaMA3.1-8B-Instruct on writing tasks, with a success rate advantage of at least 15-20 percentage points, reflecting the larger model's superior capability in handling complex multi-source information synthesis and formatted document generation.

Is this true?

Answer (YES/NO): YES